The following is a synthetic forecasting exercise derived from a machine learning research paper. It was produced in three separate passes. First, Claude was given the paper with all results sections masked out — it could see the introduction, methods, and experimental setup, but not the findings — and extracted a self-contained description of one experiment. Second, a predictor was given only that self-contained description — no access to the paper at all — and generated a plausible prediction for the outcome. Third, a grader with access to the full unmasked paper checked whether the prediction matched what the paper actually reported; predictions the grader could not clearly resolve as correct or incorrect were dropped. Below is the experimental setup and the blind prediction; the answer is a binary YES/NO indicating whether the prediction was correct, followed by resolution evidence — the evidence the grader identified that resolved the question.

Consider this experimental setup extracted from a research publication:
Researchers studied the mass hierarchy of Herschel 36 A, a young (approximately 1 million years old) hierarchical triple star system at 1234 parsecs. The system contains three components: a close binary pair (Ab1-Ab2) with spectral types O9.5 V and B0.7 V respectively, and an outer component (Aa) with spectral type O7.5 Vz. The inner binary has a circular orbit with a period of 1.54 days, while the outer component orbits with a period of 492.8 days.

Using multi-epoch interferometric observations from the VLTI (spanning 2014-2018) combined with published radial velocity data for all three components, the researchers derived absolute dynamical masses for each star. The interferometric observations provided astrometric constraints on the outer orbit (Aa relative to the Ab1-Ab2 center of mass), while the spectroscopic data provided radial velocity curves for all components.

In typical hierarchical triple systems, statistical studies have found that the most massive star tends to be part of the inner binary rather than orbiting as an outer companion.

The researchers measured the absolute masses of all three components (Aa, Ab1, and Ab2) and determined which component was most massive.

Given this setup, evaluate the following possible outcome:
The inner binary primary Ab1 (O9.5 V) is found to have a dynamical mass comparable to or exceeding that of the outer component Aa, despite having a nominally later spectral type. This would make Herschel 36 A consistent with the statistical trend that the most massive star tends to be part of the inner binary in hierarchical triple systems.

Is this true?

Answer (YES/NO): NO